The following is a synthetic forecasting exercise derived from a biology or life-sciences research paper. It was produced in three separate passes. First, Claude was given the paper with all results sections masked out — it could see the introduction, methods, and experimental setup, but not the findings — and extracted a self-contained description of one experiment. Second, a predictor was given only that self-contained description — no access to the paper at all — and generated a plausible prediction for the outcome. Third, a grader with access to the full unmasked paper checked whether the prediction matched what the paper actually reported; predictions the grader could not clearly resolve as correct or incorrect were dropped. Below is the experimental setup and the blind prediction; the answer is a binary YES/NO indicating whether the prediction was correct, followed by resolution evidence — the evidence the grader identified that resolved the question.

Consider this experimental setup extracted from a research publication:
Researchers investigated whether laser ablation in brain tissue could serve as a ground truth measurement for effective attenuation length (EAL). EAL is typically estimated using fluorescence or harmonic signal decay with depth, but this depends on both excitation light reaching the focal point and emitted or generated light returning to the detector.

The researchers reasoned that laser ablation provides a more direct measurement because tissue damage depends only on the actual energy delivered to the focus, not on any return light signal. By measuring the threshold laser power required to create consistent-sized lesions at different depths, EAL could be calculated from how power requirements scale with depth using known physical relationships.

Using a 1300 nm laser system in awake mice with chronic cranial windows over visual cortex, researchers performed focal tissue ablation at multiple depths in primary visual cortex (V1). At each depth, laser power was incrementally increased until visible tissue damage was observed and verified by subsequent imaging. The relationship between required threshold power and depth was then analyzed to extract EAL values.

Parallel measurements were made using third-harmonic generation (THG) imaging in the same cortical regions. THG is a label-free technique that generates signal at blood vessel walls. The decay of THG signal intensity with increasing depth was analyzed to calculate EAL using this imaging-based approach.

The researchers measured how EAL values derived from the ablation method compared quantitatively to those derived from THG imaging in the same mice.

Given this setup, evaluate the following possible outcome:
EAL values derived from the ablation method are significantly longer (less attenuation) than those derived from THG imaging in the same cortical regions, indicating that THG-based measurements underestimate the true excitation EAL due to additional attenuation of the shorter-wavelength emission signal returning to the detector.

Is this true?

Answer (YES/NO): YES